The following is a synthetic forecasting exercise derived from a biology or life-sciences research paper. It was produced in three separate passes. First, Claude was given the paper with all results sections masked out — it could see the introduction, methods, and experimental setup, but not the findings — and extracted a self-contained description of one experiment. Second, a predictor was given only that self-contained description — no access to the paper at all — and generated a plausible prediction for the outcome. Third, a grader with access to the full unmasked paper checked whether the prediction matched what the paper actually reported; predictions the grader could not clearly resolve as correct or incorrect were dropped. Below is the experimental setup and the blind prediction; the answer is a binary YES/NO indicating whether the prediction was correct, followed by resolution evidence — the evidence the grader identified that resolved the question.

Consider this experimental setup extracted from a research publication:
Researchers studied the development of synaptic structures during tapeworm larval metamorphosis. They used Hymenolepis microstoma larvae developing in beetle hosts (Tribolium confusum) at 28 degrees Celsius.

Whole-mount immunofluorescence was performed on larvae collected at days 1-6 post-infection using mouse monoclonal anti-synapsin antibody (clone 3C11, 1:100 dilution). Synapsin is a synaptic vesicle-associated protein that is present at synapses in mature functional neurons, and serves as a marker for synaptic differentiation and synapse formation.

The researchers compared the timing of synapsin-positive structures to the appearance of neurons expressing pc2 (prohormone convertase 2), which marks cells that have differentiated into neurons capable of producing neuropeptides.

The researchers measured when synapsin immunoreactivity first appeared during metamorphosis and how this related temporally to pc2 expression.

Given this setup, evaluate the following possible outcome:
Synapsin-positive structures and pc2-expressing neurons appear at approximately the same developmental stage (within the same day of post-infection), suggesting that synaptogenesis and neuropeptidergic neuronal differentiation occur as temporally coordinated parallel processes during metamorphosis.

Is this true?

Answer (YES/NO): NO